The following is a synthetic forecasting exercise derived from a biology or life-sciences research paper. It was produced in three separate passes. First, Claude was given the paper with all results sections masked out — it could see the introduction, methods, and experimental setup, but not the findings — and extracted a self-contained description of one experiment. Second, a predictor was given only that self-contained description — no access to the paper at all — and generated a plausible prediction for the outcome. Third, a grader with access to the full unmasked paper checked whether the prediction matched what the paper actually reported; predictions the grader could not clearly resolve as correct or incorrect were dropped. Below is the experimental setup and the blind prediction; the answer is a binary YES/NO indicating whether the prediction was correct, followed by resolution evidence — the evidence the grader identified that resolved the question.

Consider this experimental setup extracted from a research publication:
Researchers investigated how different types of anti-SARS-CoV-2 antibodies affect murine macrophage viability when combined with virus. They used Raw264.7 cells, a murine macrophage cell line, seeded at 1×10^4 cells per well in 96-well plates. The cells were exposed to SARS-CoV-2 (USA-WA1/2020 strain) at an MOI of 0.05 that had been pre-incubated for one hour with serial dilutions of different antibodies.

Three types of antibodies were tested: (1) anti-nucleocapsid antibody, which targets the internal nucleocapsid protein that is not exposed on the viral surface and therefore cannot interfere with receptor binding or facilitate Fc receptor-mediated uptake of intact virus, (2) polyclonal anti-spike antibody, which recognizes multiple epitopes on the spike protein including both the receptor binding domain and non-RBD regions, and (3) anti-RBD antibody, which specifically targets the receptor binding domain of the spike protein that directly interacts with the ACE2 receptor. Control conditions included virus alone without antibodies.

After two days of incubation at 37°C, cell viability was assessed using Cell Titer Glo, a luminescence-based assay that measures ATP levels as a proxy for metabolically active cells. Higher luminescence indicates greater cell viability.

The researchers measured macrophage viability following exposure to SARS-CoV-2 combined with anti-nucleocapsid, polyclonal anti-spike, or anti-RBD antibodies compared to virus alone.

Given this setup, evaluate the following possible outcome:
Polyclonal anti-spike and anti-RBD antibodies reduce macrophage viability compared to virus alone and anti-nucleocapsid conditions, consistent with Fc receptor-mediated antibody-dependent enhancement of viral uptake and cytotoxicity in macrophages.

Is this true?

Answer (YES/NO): NO